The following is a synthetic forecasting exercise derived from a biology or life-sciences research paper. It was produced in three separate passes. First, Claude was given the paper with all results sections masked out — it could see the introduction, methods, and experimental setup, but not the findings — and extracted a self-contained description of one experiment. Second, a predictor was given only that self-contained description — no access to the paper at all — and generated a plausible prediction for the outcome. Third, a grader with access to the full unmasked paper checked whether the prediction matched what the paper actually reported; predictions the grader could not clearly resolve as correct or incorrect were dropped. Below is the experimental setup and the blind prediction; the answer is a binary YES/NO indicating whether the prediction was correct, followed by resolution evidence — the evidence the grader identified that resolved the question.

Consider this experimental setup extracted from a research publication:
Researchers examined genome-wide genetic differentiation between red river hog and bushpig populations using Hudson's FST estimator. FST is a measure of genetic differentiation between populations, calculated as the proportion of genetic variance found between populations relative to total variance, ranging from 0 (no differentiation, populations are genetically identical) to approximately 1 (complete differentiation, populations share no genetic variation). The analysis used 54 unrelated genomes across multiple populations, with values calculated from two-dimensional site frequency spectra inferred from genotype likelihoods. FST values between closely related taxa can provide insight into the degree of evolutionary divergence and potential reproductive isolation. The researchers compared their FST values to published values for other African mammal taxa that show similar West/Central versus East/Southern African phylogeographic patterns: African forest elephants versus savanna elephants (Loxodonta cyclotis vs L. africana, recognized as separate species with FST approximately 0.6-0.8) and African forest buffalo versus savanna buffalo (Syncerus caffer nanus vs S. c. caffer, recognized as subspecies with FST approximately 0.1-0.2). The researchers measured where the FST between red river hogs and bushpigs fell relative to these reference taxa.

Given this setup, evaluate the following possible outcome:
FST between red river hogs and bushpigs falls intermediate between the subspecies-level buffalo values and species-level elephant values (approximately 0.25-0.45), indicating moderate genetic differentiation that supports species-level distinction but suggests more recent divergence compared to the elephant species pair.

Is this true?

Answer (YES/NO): NO